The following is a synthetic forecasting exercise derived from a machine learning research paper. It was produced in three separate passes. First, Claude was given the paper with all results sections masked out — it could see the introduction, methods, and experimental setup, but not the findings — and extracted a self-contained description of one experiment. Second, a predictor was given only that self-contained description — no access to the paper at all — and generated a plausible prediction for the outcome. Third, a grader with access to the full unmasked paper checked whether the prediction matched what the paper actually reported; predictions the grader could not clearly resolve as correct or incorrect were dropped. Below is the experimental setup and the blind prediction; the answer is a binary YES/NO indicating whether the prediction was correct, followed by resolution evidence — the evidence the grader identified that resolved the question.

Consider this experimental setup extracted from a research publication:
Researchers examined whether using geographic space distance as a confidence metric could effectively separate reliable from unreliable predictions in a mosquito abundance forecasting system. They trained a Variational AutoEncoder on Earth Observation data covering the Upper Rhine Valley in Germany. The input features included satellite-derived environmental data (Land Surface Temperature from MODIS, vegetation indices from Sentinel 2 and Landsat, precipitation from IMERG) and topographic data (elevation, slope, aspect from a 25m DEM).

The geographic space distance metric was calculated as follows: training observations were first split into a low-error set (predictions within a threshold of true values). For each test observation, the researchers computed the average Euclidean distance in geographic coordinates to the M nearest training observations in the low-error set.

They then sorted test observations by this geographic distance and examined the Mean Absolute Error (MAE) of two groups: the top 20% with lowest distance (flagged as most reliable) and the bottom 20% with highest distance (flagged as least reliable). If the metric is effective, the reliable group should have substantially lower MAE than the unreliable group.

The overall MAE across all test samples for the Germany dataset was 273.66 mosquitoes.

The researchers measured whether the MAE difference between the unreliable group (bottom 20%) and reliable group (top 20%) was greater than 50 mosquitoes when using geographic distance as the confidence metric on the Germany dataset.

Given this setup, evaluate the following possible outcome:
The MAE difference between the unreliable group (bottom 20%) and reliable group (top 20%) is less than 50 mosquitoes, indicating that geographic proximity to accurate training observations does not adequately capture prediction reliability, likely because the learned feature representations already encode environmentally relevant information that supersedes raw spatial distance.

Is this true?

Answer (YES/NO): YES